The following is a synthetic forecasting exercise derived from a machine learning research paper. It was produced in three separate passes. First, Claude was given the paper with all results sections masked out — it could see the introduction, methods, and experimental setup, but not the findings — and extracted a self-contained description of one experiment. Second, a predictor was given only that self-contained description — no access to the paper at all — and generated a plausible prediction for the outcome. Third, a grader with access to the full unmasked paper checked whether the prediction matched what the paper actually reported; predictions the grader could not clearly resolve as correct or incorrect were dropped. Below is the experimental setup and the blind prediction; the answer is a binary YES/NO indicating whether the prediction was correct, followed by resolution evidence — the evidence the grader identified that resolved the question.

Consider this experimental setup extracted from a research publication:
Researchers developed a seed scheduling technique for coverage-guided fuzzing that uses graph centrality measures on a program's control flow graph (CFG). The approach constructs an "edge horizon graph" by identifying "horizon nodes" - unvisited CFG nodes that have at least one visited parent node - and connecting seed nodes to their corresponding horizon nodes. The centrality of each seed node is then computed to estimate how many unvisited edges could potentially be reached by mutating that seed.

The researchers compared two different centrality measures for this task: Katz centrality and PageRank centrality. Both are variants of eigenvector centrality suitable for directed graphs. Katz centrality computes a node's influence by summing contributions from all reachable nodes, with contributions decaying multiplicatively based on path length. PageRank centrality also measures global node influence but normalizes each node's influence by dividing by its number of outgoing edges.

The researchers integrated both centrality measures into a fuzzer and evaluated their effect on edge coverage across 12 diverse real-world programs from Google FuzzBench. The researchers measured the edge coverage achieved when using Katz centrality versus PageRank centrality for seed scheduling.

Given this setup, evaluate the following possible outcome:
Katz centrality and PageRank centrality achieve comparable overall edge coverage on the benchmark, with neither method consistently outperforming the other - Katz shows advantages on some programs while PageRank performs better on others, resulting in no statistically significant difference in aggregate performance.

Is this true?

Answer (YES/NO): NO